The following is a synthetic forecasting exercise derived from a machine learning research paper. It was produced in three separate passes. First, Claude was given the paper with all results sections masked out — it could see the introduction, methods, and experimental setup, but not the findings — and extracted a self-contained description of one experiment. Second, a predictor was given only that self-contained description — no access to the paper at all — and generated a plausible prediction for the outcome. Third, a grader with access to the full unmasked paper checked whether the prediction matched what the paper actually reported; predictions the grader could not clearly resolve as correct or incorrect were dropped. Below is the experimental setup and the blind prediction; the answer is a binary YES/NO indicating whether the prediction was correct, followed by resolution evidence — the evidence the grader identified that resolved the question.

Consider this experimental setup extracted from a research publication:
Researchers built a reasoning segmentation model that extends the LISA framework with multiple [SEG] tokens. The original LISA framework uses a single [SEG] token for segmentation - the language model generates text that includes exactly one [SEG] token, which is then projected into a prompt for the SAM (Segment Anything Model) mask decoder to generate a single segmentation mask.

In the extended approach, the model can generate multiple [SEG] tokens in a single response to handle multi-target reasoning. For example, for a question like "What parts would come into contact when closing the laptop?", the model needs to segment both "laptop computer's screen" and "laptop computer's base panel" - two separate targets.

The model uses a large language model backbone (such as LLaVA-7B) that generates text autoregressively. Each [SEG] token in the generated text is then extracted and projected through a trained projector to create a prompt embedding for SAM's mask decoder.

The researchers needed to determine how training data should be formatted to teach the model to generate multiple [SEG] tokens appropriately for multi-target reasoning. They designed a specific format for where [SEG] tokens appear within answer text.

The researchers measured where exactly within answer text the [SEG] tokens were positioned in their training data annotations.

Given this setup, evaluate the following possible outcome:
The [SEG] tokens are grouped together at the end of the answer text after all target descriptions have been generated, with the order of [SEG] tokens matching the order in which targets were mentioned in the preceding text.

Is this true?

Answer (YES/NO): NO